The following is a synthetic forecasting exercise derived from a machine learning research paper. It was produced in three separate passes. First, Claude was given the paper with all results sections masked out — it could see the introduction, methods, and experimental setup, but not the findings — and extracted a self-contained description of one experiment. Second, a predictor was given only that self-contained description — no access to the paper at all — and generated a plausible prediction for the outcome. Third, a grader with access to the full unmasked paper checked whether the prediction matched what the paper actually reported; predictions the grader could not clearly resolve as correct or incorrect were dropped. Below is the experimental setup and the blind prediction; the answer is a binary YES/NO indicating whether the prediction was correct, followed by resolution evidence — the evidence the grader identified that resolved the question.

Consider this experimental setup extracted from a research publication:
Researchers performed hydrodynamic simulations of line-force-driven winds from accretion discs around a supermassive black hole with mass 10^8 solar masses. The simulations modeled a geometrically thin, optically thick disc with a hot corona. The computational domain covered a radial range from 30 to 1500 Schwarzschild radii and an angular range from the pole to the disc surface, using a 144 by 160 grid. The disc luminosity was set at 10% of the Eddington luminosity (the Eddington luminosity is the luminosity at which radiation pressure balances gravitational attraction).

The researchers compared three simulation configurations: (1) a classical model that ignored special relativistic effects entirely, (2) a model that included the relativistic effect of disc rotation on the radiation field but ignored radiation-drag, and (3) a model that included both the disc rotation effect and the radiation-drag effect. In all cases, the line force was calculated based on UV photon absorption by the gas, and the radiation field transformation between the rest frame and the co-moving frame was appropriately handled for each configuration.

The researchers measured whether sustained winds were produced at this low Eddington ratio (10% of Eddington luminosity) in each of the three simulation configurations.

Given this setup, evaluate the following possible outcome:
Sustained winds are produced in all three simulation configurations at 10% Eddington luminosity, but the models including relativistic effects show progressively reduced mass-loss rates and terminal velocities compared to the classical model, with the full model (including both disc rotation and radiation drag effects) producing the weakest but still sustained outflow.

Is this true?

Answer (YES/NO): NO